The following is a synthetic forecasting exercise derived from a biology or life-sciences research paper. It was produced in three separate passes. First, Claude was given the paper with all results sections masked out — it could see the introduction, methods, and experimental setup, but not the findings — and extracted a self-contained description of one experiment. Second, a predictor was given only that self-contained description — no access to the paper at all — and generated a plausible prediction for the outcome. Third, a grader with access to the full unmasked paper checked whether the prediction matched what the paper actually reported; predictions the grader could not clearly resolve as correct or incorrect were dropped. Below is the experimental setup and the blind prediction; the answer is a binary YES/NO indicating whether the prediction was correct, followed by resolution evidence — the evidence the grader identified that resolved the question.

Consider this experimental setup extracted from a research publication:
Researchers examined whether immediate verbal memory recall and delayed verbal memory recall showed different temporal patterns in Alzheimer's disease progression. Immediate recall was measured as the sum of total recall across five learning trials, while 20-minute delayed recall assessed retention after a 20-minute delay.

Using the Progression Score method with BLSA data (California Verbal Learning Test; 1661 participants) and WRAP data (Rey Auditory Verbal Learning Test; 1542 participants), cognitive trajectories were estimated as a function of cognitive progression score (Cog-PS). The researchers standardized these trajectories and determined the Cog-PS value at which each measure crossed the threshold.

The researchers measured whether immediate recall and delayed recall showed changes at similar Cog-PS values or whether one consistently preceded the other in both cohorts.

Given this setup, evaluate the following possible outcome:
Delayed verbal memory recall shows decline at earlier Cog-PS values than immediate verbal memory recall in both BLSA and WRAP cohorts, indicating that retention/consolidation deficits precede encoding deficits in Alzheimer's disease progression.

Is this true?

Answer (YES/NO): NO